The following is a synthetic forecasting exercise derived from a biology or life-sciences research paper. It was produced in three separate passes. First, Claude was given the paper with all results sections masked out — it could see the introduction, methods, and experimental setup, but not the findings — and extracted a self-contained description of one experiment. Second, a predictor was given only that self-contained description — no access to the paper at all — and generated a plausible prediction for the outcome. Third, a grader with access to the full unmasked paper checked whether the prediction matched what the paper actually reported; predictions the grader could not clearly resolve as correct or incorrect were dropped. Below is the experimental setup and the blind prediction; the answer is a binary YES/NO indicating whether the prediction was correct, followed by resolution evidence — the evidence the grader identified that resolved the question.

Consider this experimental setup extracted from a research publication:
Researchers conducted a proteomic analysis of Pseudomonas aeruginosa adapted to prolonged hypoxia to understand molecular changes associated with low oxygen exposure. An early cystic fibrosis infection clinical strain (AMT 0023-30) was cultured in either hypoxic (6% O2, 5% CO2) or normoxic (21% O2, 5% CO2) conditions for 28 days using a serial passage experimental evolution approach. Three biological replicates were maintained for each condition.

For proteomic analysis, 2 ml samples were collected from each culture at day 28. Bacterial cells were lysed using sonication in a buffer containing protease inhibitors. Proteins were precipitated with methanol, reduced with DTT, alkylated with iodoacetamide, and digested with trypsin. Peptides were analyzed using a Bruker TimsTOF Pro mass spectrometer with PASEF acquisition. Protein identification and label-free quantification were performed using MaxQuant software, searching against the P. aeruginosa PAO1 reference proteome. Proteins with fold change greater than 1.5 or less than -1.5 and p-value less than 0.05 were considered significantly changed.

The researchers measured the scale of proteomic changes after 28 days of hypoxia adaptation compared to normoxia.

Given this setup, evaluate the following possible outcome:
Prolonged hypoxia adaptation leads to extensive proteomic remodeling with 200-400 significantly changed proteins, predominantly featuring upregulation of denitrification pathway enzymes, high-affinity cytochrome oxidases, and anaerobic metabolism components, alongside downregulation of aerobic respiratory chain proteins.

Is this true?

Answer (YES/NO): NO